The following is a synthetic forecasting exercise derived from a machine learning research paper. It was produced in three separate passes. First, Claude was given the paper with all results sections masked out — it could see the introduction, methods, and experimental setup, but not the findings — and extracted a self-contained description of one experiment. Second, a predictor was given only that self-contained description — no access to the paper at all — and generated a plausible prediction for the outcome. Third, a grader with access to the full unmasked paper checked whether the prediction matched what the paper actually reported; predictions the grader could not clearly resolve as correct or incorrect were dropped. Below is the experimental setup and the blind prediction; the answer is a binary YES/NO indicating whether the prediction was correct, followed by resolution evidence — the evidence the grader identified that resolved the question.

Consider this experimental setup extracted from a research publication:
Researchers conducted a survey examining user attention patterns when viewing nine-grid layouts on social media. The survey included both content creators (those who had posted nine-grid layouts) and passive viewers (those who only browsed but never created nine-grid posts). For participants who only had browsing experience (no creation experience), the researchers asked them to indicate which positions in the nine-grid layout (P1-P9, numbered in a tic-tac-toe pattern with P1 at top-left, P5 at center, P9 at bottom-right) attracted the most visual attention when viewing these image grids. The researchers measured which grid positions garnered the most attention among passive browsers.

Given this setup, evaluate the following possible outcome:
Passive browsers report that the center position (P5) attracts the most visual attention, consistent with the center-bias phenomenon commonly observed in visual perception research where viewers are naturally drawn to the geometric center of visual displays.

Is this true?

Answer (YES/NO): YES